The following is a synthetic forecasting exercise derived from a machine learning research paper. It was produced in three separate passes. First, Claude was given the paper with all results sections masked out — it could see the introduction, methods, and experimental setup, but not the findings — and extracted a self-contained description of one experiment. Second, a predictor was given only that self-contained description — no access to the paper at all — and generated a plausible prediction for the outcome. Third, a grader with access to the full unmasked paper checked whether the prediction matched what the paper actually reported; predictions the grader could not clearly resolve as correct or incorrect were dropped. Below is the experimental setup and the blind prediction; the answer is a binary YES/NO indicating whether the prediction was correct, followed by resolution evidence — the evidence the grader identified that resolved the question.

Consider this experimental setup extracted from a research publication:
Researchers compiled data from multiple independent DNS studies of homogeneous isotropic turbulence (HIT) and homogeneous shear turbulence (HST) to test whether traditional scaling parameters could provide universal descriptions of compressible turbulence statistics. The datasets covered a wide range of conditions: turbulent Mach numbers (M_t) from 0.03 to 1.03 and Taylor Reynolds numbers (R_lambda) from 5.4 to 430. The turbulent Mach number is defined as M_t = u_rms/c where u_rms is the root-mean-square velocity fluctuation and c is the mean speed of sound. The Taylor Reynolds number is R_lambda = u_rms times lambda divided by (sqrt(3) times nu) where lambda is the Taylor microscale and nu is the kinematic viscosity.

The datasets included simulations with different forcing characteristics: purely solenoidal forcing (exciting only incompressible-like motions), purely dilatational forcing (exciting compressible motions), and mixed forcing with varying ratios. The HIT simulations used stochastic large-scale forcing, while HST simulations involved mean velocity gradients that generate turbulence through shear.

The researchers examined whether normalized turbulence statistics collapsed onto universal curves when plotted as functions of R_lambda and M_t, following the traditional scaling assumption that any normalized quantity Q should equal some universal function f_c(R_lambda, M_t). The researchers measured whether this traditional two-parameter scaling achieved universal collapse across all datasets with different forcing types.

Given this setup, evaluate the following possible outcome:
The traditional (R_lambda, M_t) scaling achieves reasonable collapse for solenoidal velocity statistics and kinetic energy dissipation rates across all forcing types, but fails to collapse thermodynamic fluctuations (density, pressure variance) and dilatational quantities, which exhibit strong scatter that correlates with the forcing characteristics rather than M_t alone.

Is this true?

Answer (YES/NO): NO